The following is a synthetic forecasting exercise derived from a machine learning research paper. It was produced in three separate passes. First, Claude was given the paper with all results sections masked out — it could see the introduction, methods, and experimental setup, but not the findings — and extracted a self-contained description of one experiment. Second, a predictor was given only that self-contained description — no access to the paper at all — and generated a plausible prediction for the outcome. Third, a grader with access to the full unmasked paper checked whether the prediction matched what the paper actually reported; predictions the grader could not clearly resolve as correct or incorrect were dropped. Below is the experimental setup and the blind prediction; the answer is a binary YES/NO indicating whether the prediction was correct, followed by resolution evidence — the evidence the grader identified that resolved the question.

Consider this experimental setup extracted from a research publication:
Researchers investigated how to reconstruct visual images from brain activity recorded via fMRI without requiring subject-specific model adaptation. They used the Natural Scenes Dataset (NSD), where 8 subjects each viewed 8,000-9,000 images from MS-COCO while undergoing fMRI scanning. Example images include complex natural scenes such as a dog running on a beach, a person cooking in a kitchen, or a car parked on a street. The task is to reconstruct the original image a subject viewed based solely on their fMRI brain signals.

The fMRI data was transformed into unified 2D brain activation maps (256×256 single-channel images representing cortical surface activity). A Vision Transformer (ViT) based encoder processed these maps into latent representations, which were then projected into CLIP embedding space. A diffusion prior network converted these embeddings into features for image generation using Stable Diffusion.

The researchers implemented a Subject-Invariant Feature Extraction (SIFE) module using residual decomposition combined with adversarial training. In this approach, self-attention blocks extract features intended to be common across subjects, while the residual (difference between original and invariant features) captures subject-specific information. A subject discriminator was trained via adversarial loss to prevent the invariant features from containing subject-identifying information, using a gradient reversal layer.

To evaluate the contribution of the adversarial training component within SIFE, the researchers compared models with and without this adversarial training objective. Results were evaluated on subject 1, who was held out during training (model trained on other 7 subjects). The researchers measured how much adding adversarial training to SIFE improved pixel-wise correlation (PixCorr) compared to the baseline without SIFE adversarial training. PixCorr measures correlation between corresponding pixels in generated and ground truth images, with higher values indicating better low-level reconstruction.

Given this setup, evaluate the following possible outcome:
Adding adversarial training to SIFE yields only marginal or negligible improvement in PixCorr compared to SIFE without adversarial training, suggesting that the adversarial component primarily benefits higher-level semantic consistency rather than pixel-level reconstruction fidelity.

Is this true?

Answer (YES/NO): NO